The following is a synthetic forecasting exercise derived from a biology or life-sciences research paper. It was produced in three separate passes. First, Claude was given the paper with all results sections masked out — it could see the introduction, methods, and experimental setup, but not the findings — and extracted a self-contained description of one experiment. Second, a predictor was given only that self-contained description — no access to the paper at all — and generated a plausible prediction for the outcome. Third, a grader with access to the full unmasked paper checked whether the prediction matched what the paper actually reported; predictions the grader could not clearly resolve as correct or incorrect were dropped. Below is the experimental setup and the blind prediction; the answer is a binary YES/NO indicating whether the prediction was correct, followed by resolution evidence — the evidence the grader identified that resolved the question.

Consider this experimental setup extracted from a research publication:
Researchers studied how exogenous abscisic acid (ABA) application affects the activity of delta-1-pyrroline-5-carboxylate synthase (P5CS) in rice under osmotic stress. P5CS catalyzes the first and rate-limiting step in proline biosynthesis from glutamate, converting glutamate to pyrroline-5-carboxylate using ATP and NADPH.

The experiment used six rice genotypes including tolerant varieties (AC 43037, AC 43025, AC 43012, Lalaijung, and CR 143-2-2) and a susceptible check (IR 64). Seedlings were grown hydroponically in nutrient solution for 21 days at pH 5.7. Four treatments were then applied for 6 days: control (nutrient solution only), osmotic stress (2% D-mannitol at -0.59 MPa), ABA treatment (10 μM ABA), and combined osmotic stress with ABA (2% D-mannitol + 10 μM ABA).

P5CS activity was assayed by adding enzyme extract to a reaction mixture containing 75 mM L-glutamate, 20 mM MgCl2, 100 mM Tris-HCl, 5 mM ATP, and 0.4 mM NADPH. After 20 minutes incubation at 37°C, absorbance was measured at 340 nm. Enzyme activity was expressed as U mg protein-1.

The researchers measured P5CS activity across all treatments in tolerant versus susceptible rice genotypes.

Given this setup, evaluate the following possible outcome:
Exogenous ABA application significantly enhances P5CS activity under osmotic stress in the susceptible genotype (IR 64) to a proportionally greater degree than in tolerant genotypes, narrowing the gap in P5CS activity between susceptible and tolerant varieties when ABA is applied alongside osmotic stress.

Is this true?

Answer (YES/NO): NO